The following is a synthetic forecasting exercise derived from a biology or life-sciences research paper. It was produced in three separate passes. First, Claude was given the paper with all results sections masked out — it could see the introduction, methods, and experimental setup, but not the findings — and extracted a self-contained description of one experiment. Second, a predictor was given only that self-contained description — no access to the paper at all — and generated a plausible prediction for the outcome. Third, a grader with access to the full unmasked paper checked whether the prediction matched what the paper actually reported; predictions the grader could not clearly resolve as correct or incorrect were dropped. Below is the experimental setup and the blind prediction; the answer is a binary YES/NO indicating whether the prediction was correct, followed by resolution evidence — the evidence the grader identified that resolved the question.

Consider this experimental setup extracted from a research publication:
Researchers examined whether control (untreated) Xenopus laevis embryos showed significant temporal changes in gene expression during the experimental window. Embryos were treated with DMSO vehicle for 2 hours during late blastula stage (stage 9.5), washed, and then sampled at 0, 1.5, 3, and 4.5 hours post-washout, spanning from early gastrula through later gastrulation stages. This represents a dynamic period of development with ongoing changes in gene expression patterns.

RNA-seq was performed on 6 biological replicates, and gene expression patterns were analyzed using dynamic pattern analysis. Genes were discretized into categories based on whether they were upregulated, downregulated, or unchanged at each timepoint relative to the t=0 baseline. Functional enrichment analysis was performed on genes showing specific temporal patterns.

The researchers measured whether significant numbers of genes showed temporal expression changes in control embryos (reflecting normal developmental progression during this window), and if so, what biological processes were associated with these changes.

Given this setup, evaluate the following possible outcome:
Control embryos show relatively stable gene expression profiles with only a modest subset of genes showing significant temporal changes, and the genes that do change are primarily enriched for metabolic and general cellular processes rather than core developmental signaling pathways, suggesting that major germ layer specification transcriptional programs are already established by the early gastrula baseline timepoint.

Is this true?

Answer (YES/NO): NO